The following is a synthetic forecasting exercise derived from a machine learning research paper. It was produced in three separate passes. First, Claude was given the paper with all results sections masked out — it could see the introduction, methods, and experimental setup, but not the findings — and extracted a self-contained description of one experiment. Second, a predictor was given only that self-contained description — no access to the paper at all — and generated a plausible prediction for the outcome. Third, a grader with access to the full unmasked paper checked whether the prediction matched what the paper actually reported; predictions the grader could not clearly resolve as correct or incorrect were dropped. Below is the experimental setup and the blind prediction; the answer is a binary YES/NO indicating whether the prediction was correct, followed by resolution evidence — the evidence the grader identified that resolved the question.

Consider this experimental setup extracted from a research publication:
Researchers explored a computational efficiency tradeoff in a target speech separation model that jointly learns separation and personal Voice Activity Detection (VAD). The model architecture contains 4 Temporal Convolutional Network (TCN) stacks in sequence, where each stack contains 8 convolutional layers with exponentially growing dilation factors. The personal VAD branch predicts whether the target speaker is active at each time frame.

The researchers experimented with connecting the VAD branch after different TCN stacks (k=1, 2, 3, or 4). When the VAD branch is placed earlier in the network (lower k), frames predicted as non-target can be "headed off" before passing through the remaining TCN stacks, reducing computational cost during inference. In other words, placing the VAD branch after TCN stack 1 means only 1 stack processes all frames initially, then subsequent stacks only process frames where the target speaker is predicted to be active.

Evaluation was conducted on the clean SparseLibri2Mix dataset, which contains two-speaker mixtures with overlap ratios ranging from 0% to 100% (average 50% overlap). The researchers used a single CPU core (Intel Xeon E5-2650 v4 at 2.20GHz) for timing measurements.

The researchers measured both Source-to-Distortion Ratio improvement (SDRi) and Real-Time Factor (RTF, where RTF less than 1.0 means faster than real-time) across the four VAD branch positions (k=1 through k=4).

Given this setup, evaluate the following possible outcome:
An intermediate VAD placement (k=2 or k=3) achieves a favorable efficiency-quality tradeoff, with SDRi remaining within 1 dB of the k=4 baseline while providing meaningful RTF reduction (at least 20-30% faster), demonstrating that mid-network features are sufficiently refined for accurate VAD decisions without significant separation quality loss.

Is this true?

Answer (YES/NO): NO